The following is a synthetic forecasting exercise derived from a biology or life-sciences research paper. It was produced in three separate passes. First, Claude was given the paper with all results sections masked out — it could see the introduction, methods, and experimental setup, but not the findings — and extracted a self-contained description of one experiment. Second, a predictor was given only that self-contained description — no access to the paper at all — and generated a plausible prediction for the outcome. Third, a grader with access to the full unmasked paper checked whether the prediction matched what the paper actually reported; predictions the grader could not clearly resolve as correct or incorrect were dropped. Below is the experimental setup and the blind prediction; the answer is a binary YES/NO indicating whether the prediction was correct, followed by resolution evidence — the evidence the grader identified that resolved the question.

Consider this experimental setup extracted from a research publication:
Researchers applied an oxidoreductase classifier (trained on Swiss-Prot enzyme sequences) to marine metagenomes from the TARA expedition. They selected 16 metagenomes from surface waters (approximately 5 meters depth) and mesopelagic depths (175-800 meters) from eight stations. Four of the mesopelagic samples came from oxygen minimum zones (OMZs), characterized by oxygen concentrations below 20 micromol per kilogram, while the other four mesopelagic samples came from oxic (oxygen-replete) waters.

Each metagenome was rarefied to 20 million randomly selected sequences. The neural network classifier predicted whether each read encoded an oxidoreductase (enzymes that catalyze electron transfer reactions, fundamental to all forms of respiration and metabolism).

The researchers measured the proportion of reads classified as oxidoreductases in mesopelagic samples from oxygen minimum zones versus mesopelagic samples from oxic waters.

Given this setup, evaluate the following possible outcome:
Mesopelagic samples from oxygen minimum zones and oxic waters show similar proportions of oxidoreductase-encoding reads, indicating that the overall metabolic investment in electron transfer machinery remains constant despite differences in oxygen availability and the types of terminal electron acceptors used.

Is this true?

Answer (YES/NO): NO